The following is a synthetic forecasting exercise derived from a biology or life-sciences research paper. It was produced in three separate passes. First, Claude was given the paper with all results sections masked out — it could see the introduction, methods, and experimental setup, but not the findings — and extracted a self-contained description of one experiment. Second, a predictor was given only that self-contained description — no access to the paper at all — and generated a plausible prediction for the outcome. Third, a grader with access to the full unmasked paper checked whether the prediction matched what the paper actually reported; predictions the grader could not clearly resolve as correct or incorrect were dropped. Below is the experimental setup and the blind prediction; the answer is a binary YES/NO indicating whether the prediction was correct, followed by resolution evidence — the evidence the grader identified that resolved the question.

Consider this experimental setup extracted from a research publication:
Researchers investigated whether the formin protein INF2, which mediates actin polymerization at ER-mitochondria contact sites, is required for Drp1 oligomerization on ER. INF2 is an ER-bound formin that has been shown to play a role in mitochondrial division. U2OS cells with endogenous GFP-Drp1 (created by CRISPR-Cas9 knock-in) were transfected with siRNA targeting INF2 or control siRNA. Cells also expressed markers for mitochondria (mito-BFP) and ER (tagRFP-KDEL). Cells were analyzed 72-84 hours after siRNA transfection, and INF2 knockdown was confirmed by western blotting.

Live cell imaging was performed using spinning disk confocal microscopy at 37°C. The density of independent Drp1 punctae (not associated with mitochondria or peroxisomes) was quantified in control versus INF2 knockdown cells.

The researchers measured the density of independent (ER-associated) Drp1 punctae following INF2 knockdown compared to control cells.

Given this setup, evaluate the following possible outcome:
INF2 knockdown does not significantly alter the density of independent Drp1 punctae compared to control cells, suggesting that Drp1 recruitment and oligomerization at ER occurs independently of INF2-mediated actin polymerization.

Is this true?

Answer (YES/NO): NO